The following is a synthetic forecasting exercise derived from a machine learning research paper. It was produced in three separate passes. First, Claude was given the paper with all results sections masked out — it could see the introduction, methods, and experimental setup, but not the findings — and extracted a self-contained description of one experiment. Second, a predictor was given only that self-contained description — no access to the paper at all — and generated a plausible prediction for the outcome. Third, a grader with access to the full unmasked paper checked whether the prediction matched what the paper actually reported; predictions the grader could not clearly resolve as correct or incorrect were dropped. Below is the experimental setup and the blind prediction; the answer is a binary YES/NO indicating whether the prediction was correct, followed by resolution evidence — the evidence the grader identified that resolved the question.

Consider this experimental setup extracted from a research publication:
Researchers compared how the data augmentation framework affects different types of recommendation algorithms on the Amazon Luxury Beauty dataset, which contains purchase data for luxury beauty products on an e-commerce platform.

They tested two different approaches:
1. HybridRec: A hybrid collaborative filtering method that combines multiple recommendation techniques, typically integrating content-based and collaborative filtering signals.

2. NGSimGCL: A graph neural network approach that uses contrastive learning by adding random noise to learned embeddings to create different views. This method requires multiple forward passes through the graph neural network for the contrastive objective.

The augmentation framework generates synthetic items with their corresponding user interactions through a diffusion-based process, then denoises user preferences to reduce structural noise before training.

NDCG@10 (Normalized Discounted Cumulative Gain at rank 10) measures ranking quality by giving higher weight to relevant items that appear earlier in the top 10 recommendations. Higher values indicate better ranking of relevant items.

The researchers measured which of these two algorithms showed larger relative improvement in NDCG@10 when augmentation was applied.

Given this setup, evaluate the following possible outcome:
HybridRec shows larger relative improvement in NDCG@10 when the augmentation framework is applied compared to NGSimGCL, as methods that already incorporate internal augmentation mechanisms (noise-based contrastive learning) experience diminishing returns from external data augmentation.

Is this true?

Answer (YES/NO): YES